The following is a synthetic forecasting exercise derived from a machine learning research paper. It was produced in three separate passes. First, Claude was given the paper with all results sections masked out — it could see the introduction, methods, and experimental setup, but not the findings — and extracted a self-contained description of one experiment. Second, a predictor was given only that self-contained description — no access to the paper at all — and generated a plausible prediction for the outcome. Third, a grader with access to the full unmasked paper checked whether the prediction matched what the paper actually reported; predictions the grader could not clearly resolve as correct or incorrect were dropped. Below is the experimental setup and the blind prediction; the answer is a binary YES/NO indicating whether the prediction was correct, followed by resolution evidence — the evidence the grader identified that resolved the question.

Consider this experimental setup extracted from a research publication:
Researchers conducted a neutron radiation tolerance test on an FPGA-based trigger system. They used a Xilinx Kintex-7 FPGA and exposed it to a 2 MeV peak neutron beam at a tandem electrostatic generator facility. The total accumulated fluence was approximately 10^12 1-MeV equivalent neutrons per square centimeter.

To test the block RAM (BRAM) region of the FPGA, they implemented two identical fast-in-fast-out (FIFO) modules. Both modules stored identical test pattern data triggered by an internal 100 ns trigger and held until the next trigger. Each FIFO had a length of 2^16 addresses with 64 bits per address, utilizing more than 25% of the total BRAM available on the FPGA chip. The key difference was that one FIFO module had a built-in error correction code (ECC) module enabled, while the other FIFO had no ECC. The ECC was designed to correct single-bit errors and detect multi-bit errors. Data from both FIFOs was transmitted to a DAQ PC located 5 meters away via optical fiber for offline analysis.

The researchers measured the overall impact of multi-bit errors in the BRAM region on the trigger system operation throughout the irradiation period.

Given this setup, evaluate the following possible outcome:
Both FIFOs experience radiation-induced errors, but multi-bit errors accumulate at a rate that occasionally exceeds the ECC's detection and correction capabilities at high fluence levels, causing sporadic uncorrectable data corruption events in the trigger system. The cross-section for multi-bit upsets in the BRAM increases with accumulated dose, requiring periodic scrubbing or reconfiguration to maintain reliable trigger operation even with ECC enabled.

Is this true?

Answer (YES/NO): NO